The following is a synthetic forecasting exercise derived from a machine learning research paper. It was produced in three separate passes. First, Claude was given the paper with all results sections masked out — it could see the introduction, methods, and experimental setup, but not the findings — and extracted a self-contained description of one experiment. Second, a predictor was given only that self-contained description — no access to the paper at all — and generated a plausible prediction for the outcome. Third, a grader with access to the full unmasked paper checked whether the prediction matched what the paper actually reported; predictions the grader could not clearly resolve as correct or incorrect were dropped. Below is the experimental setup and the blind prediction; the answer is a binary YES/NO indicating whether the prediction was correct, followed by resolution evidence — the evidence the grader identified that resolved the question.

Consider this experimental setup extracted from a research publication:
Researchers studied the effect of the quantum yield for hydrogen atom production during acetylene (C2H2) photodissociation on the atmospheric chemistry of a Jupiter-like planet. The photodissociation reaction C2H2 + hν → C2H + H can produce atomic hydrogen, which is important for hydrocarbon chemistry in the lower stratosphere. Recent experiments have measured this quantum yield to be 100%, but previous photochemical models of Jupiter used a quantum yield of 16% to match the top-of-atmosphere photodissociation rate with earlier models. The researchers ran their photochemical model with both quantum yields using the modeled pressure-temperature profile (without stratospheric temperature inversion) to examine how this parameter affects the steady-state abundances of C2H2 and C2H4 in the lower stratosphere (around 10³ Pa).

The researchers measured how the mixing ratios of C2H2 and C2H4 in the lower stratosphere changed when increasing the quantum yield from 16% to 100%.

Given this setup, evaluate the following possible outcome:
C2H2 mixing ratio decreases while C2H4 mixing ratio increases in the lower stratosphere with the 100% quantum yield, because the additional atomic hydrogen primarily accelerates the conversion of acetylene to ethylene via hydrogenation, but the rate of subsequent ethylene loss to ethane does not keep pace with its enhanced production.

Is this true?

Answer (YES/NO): NO